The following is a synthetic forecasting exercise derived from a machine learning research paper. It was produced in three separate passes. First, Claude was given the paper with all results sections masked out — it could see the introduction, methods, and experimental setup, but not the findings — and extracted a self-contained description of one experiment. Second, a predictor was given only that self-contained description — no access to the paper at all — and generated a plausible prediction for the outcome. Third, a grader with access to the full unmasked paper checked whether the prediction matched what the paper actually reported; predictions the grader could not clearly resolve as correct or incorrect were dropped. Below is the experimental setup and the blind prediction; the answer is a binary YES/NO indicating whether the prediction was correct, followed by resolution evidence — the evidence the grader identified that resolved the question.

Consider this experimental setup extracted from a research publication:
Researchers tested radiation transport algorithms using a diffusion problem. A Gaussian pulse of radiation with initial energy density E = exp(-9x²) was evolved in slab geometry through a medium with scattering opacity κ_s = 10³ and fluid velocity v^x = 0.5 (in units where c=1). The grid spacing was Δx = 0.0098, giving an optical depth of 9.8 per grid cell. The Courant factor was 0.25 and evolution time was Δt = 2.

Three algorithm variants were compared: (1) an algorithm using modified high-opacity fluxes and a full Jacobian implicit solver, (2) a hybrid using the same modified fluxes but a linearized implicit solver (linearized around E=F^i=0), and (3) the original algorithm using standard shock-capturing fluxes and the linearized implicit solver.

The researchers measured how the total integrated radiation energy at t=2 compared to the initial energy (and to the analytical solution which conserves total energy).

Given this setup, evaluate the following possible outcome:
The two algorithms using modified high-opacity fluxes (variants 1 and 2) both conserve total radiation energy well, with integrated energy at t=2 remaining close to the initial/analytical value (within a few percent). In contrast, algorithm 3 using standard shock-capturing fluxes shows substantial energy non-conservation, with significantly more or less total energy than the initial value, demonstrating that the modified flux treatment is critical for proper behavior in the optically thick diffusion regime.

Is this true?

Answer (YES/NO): NO